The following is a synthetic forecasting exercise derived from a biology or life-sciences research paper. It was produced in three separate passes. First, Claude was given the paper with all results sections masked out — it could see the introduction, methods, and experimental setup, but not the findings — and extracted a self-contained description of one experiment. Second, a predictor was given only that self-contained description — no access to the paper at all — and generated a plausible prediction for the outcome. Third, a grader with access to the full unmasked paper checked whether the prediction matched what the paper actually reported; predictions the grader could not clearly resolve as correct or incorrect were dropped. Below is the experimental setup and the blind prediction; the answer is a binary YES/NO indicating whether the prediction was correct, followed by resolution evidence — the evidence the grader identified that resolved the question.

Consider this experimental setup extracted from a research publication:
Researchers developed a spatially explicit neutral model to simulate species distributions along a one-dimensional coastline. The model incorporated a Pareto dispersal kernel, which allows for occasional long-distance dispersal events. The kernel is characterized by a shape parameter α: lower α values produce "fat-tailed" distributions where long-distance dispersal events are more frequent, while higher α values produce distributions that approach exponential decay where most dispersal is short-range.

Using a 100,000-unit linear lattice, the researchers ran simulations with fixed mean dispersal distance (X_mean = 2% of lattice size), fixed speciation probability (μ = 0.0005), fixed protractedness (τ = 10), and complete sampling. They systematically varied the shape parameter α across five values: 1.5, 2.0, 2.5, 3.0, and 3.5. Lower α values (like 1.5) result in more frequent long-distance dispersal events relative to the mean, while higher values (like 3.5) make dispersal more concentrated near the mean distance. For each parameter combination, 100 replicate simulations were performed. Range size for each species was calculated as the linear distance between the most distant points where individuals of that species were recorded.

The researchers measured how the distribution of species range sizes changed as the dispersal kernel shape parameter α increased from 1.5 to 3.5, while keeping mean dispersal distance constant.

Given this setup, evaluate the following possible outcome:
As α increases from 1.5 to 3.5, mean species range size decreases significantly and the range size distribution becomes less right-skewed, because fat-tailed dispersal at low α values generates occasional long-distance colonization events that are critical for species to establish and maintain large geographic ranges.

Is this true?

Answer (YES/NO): NO